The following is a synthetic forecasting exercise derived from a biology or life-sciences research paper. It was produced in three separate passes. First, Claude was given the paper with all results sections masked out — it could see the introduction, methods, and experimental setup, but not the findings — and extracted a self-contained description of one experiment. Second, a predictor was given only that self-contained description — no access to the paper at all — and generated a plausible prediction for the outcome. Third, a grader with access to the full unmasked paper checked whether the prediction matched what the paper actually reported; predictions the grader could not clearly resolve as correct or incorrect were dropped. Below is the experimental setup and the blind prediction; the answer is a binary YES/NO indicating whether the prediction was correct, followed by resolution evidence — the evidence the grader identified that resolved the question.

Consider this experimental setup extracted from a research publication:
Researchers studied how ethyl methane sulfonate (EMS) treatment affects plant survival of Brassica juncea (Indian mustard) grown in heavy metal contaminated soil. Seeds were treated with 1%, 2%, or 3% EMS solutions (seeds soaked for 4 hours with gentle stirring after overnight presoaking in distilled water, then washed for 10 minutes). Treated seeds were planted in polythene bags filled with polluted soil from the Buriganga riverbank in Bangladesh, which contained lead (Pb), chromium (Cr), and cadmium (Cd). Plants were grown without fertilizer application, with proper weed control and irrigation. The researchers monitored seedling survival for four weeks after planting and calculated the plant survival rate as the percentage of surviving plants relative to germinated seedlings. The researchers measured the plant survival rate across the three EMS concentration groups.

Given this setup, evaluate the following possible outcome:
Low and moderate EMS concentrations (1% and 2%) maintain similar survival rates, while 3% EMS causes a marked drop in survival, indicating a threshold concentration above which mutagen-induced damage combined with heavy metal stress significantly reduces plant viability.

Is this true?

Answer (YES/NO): NO